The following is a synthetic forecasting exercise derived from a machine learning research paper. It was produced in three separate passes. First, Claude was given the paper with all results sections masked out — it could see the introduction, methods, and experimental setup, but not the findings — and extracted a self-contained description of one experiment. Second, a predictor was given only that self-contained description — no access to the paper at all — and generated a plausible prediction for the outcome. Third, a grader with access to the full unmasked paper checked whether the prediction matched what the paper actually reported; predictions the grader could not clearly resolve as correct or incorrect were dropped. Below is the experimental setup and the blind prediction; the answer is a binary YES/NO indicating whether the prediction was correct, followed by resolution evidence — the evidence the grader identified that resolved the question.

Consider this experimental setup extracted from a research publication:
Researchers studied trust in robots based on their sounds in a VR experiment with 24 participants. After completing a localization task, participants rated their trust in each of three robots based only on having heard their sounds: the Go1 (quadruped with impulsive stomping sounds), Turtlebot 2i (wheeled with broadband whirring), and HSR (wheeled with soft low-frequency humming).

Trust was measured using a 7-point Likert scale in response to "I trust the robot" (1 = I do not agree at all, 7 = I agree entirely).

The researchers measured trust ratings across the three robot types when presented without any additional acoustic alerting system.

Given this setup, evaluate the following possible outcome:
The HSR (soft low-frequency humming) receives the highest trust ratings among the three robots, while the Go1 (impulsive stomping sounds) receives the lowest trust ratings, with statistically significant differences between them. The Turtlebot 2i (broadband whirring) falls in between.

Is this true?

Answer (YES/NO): NO